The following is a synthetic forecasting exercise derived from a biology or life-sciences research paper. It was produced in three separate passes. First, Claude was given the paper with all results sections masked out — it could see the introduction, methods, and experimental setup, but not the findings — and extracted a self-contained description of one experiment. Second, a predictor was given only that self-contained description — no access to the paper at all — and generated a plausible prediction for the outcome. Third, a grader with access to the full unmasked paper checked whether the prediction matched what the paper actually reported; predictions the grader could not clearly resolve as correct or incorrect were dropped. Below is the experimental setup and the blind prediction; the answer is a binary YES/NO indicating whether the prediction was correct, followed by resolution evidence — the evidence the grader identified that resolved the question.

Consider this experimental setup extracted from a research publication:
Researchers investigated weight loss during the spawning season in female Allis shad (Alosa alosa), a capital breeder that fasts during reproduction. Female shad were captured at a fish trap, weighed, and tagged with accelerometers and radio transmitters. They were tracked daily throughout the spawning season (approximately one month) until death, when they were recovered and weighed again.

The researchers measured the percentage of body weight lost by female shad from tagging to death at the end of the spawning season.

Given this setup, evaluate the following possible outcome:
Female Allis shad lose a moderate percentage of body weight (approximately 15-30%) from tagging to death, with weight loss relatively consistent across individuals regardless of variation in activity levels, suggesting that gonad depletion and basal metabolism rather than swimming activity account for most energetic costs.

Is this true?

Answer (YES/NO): NO